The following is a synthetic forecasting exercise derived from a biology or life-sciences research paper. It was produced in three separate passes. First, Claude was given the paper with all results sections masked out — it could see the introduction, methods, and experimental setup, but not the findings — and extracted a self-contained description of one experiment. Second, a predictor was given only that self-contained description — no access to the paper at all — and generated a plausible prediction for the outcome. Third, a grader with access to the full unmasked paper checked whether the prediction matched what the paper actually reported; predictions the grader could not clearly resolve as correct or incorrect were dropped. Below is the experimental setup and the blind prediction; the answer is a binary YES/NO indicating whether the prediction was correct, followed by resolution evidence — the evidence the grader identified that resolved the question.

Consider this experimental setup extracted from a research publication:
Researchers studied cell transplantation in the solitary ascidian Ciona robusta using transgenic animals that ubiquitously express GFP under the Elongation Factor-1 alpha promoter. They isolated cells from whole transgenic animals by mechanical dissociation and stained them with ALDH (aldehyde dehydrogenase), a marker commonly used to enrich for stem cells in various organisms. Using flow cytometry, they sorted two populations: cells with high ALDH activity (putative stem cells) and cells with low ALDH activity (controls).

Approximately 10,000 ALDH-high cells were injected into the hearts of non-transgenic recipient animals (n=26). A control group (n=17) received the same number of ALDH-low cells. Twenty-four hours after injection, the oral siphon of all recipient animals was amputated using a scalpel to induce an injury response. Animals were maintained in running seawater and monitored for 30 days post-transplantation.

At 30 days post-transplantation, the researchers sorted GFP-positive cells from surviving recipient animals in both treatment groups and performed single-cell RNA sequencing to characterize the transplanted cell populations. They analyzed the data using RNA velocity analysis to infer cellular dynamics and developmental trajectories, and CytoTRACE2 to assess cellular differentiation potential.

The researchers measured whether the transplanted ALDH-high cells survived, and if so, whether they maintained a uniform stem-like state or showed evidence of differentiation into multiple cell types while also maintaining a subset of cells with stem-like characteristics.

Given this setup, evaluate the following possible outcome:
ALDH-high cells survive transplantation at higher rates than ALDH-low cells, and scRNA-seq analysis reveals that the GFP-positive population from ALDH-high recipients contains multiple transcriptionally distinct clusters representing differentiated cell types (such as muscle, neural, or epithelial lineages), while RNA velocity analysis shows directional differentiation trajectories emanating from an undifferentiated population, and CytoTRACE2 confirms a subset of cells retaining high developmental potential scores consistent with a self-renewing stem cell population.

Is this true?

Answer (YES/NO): YES